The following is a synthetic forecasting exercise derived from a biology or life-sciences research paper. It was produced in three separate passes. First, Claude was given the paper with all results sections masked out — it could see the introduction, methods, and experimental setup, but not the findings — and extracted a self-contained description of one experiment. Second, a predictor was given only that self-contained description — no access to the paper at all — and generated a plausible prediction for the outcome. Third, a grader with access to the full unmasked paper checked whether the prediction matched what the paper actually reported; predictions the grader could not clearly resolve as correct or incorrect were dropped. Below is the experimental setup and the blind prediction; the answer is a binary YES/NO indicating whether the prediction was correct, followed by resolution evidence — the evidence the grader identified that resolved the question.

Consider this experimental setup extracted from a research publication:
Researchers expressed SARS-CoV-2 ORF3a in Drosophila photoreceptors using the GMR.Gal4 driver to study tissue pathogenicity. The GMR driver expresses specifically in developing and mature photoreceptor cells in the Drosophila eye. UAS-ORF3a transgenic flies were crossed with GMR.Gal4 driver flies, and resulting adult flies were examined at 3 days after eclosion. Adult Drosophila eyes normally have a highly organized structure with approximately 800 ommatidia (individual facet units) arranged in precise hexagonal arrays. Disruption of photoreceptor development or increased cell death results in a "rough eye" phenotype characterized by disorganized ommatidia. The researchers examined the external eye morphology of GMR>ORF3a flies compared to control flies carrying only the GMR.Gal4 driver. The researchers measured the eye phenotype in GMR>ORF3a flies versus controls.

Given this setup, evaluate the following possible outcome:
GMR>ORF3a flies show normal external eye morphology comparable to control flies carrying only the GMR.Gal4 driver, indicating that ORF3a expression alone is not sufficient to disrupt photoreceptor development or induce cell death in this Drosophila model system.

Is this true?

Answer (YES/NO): NO